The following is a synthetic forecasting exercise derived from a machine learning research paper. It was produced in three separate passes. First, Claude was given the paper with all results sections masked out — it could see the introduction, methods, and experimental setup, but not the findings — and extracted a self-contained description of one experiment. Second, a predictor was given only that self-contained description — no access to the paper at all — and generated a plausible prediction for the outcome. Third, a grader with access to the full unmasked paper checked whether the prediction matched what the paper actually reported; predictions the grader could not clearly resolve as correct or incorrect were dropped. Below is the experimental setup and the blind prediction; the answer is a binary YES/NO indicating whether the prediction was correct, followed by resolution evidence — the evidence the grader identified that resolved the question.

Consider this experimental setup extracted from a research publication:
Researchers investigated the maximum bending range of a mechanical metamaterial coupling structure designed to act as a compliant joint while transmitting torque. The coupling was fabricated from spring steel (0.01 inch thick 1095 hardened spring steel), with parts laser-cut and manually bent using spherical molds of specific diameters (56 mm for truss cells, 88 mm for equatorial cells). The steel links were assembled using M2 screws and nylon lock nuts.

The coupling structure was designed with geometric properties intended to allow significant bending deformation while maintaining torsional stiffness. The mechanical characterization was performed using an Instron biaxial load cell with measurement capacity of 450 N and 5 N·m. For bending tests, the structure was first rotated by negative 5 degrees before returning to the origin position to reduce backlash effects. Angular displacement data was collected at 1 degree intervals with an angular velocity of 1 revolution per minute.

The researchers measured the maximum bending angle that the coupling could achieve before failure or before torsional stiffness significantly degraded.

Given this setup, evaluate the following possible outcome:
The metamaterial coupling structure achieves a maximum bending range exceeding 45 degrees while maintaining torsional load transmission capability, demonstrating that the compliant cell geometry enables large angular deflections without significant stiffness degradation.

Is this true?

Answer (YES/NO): NO